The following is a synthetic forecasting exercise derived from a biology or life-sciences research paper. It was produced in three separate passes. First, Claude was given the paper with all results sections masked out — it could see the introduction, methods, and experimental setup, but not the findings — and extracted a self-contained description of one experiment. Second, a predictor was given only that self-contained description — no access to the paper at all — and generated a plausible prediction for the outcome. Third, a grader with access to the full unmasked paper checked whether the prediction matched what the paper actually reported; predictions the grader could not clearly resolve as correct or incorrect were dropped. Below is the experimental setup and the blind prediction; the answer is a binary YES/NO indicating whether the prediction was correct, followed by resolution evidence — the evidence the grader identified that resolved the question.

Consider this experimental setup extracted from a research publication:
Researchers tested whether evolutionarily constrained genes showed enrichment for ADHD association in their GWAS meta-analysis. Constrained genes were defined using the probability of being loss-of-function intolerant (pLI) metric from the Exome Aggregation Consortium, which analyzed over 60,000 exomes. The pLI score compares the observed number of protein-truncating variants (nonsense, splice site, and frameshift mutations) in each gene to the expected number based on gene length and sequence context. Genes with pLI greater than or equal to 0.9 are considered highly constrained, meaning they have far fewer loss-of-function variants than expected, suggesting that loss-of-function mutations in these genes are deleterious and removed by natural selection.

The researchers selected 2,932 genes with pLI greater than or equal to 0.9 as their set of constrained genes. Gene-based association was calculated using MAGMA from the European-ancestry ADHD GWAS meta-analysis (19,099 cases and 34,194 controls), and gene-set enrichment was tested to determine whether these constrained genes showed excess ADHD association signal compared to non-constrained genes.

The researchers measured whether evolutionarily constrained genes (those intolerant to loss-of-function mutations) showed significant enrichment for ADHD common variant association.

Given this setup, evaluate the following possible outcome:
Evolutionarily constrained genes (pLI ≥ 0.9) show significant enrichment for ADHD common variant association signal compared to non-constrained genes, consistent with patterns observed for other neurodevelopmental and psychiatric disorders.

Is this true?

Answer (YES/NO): YES